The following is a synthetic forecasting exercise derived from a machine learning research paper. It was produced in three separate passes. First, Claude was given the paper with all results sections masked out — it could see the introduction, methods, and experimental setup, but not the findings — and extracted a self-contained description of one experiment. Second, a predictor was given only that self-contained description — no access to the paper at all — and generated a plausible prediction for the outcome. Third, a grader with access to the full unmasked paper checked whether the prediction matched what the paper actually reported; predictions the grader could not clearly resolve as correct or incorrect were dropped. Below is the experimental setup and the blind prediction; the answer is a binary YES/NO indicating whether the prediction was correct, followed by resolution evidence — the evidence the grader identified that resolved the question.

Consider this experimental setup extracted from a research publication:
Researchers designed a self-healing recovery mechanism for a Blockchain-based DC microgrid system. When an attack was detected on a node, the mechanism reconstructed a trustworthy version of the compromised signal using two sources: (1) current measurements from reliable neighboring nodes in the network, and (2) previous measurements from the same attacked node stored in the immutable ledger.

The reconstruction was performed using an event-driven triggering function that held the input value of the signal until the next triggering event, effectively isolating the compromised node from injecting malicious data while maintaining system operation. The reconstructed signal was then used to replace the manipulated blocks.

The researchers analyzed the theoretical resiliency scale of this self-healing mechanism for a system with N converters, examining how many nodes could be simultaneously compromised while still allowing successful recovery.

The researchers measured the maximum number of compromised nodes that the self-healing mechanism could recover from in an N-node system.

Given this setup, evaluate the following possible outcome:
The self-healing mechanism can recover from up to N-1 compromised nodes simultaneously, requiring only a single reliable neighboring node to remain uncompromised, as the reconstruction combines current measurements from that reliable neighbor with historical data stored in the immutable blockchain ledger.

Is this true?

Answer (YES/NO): YES